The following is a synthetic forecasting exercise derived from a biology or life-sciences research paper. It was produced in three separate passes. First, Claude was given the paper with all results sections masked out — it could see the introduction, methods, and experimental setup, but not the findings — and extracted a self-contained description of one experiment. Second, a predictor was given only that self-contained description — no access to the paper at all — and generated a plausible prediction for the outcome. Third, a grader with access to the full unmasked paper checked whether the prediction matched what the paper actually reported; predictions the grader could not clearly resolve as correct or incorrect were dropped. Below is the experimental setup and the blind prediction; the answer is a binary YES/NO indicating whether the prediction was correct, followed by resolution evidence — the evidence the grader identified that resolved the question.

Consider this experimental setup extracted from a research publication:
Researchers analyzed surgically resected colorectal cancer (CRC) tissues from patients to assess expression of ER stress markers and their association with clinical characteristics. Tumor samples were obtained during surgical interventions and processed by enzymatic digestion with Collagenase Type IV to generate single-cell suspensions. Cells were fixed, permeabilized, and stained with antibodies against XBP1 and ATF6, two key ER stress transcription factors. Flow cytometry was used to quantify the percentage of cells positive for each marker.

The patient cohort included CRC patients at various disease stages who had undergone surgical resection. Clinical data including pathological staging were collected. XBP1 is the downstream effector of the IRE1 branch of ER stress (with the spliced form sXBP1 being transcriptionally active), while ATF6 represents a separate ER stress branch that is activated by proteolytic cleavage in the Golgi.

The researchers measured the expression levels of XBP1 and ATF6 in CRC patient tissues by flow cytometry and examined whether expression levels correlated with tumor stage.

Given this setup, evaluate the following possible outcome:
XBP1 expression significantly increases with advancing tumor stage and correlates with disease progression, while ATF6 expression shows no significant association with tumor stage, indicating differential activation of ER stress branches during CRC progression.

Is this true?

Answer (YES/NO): NO